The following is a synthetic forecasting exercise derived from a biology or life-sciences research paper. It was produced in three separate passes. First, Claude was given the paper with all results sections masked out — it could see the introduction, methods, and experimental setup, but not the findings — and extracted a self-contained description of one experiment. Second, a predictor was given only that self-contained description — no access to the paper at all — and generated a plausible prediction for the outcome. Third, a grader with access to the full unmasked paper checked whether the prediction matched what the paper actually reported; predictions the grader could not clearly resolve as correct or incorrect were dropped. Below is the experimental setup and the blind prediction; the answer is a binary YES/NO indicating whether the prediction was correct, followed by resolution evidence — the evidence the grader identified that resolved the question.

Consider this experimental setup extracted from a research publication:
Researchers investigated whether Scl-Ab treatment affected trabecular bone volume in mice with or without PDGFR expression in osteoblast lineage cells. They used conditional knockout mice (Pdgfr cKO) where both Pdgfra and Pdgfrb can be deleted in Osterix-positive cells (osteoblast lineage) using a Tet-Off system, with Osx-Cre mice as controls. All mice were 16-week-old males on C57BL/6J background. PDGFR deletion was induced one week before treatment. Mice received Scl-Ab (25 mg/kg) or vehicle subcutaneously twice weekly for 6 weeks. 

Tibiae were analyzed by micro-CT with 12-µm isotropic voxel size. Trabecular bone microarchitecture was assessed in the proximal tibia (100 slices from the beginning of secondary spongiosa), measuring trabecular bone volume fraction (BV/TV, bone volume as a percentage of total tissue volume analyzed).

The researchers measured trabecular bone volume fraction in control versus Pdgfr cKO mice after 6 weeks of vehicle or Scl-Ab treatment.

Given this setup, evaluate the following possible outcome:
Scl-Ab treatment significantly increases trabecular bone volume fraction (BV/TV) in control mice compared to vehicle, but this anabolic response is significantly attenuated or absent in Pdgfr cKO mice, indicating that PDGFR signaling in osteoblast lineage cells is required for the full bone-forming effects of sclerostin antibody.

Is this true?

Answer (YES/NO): NO